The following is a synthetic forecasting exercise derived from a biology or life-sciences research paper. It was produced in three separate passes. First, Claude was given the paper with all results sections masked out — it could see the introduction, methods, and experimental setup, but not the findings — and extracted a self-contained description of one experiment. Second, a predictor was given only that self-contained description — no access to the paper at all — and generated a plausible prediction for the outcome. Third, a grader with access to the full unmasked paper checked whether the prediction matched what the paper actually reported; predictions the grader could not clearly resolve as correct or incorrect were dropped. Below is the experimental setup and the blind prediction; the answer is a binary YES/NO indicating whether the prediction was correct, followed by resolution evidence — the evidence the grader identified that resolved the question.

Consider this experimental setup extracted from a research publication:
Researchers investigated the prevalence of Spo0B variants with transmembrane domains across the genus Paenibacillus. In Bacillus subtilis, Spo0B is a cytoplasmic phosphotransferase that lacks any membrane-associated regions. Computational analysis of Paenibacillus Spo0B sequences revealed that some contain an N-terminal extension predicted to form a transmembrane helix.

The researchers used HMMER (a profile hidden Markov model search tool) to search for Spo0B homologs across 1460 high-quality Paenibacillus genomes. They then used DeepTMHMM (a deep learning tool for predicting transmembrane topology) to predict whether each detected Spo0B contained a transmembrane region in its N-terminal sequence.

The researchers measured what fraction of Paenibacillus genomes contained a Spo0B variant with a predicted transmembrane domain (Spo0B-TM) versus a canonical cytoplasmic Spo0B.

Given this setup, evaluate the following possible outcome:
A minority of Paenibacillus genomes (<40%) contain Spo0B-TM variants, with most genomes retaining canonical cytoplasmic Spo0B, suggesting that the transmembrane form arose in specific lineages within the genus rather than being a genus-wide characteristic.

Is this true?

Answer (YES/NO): NO